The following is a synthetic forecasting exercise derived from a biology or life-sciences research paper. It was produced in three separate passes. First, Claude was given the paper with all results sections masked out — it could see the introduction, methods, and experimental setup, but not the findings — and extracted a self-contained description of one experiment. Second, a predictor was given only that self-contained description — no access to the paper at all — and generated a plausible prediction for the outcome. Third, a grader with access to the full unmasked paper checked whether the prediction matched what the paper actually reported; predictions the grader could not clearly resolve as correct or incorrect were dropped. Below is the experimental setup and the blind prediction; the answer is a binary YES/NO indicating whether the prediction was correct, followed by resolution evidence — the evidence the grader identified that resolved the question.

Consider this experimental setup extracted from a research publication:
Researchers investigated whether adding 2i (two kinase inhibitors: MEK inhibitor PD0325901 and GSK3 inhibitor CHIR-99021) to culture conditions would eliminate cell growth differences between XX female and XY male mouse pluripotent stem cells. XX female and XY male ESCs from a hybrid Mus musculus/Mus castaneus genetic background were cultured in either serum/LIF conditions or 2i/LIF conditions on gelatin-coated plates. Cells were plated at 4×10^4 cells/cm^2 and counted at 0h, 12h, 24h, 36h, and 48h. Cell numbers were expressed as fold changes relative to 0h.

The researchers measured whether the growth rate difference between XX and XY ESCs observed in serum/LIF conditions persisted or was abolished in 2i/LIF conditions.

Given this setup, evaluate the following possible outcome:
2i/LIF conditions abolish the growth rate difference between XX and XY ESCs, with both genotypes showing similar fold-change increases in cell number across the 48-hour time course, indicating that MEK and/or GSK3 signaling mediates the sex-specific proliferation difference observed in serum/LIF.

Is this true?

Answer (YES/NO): NO